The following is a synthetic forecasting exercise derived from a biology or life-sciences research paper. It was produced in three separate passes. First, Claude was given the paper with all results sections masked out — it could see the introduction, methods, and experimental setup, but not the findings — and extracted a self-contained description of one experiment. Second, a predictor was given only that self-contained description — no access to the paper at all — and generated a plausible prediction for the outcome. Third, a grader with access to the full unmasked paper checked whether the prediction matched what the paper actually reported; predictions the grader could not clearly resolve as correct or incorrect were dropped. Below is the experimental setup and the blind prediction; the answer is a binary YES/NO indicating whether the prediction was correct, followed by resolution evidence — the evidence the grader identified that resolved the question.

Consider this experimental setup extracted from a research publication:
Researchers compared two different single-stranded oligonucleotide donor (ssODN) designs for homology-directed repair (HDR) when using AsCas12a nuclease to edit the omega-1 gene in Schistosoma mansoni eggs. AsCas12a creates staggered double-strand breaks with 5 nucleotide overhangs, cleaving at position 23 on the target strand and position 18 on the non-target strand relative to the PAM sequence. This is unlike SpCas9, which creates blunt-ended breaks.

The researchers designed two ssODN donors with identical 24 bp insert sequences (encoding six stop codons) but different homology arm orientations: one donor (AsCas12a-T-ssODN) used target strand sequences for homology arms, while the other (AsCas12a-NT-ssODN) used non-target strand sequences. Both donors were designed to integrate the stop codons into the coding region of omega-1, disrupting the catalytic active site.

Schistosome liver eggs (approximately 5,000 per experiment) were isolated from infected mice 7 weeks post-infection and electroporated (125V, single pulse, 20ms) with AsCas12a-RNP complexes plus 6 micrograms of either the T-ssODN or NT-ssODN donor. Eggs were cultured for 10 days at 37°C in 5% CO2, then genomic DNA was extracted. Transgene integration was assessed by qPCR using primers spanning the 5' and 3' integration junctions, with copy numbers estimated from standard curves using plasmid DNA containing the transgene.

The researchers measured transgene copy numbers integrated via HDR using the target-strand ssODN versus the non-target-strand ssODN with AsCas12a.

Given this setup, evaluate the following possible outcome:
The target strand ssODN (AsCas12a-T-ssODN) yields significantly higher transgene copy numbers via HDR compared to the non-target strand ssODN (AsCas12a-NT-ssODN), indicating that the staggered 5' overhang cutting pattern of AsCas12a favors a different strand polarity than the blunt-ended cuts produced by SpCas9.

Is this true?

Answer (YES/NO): NO